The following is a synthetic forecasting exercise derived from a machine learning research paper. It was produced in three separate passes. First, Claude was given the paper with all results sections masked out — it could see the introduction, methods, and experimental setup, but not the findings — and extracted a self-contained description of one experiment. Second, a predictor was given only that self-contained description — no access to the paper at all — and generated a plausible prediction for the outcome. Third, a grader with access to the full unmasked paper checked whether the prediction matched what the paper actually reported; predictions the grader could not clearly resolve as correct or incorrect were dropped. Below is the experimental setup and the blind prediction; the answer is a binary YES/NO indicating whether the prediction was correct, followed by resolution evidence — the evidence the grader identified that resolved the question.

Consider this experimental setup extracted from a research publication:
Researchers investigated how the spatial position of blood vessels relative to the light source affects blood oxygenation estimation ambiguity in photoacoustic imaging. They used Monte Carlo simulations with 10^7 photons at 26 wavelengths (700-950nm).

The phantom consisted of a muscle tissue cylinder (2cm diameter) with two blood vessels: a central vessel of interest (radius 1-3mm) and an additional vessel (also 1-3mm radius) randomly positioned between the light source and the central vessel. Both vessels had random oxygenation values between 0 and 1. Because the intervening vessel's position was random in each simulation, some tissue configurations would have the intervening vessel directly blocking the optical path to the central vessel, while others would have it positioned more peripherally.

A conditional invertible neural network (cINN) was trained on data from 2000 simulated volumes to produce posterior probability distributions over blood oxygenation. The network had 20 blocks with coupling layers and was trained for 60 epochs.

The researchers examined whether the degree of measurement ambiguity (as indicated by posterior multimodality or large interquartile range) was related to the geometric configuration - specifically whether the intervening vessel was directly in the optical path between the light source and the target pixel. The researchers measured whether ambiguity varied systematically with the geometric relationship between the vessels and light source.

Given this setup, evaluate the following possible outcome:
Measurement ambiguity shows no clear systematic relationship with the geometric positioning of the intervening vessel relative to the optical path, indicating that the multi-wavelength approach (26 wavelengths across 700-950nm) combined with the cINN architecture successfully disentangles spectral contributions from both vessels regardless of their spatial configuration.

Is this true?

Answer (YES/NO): NO